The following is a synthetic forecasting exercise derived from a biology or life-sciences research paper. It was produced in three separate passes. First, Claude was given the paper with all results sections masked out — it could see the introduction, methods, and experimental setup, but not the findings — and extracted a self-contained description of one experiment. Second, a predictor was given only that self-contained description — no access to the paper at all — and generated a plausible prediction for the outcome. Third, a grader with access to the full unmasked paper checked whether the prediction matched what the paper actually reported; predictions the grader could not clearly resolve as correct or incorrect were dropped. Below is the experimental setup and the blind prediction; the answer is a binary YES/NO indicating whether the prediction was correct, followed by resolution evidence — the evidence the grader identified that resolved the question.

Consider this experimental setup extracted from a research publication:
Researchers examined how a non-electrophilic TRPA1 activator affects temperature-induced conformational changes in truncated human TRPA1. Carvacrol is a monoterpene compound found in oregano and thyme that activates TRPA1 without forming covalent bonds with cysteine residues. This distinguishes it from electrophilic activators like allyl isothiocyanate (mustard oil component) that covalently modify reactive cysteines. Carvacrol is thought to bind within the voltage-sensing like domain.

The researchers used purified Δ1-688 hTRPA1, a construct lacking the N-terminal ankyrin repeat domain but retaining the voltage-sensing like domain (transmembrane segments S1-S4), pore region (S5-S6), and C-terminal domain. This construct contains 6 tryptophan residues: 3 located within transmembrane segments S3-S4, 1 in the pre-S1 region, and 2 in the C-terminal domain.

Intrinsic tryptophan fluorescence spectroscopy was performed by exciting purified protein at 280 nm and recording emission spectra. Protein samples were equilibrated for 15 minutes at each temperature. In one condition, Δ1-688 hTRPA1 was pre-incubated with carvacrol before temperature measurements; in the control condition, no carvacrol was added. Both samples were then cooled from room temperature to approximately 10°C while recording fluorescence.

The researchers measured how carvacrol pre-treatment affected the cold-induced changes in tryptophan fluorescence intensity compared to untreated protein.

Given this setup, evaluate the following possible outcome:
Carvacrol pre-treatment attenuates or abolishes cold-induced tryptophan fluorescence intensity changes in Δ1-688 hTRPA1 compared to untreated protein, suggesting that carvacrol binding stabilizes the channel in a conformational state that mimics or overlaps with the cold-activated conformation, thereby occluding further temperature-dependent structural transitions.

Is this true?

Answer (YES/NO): NO